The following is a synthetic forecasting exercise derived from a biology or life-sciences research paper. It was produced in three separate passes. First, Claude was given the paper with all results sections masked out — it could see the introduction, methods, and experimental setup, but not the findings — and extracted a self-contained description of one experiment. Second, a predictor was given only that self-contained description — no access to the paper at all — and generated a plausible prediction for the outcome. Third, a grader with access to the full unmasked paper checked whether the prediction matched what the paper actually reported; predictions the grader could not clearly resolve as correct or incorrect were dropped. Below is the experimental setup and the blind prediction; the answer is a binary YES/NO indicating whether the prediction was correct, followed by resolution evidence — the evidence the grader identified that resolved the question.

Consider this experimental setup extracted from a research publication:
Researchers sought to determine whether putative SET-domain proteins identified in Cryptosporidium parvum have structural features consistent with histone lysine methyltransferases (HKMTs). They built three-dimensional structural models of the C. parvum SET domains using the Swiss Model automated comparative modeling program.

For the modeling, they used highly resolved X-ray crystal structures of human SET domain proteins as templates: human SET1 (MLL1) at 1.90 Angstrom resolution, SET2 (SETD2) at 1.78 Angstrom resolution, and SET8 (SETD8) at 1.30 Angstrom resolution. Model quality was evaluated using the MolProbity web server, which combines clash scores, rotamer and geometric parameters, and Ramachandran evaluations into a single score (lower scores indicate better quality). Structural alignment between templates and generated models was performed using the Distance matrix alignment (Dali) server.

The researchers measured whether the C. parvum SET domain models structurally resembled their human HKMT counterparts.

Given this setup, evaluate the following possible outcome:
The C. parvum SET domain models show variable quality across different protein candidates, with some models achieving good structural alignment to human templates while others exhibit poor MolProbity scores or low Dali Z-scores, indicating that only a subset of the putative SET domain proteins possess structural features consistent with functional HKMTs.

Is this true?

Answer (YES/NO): NO